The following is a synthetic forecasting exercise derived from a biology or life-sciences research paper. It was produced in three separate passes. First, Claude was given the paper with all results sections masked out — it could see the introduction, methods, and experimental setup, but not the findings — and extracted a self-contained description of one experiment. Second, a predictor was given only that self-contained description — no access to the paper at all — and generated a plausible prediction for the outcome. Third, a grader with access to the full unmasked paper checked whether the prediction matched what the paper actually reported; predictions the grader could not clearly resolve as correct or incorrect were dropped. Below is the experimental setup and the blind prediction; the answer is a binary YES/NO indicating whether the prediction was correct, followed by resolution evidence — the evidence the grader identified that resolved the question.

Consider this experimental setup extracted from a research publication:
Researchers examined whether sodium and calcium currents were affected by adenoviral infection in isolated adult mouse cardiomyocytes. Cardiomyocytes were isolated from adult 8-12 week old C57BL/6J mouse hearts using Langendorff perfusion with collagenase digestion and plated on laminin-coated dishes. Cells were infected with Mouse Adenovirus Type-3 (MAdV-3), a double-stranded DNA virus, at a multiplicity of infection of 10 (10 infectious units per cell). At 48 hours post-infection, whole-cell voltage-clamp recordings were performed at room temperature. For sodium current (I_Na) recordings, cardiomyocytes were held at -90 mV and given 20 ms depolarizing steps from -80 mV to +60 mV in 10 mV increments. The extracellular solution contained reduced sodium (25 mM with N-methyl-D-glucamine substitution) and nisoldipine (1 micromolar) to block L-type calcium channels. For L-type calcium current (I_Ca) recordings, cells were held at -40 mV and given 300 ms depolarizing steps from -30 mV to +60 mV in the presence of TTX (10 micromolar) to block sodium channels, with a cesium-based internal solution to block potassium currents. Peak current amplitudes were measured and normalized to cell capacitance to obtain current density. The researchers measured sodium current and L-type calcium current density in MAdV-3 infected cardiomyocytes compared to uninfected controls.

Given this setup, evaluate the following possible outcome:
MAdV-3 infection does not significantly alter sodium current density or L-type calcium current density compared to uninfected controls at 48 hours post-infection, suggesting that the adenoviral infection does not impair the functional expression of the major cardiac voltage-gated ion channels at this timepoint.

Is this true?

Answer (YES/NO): YES